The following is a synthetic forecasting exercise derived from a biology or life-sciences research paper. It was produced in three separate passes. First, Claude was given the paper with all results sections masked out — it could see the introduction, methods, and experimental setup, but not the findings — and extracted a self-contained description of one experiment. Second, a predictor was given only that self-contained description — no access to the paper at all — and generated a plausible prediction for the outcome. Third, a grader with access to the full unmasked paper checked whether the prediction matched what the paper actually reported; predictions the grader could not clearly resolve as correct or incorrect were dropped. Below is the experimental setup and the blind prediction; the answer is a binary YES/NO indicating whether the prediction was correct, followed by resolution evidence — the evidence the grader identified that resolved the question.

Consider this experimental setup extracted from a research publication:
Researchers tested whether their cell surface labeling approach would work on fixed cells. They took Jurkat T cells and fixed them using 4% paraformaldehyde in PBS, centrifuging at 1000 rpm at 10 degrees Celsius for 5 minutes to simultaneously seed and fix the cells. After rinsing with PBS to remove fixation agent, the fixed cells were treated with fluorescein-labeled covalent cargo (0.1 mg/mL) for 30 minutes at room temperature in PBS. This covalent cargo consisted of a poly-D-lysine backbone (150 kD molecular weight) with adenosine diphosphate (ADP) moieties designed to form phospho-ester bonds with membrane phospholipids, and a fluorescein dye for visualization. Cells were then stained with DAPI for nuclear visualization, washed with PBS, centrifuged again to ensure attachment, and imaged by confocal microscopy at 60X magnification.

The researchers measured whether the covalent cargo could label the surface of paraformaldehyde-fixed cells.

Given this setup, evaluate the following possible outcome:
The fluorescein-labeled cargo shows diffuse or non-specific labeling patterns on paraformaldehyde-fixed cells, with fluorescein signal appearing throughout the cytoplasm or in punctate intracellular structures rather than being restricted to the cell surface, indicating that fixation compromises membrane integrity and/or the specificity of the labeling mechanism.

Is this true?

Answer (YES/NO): NO